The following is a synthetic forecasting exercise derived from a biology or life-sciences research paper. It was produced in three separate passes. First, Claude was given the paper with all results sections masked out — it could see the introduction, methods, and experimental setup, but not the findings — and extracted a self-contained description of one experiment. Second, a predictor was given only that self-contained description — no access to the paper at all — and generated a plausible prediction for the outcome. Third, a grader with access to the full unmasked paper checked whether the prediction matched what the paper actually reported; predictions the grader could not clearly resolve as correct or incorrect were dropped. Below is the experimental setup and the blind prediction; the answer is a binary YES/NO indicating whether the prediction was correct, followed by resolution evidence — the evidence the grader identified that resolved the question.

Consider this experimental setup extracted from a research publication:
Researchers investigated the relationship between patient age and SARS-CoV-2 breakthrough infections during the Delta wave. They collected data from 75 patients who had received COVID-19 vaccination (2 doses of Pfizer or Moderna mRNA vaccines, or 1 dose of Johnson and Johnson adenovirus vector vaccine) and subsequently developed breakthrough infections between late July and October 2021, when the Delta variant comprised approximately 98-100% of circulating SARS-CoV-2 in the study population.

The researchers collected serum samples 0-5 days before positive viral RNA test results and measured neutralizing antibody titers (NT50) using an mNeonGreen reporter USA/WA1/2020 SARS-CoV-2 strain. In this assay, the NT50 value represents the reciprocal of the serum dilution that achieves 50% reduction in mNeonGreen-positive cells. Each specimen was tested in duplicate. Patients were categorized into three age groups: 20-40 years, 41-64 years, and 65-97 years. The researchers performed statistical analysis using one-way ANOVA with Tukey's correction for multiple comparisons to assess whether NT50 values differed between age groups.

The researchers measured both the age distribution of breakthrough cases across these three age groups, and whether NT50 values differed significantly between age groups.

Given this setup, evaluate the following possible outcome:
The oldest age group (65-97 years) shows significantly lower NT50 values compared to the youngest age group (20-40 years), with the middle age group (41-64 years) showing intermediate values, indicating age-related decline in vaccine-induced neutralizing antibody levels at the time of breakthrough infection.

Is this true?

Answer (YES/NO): NO